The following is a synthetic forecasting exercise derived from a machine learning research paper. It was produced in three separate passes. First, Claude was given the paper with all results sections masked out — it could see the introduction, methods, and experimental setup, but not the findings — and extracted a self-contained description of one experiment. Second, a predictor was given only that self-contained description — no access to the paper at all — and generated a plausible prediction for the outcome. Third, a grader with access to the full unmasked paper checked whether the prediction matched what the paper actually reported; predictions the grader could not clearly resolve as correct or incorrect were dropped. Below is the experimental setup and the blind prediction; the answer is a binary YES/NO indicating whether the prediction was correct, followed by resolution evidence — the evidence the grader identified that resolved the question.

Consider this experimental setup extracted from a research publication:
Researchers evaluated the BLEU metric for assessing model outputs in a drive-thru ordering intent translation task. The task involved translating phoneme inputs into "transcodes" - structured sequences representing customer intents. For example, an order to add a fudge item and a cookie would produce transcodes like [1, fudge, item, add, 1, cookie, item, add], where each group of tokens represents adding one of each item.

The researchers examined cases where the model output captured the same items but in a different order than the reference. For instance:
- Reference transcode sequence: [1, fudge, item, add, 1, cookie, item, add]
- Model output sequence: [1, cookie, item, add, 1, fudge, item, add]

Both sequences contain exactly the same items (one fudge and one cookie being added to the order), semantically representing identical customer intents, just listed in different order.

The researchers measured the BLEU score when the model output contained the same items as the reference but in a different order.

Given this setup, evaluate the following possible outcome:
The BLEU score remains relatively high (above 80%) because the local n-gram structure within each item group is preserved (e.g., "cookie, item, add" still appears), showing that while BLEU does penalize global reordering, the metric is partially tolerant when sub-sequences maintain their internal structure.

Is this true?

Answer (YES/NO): NO